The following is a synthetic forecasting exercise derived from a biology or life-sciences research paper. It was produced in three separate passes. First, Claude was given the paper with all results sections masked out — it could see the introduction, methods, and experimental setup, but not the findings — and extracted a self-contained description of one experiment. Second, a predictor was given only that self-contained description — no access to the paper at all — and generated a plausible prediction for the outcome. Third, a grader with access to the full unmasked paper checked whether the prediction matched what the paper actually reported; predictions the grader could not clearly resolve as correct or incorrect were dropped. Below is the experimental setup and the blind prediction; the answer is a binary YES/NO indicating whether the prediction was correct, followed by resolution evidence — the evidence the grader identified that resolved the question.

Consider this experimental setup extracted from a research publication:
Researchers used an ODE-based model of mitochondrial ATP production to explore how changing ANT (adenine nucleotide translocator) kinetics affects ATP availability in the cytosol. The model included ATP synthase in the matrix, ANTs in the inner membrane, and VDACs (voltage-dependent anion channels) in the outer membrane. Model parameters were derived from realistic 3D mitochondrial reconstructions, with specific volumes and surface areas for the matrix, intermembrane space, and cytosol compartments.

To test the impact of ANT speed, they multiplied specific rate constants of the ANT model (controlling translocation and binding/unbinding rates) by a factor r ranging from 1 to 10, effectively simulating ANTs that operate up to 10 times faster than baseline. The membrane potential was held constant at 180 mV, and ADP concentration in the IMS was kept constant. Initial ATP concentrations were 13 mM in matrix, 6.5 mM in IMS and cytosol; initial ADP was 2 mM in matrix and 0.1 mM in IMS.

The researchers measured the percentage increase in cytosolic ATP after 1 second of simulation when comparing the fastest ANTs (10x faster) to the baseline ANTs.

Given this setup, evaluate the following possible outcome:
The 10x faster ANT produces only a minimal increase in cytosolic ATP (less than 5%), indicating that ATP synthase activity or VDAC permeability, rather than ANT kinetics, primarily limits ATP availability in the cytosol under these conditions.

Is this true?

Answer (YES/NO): NO